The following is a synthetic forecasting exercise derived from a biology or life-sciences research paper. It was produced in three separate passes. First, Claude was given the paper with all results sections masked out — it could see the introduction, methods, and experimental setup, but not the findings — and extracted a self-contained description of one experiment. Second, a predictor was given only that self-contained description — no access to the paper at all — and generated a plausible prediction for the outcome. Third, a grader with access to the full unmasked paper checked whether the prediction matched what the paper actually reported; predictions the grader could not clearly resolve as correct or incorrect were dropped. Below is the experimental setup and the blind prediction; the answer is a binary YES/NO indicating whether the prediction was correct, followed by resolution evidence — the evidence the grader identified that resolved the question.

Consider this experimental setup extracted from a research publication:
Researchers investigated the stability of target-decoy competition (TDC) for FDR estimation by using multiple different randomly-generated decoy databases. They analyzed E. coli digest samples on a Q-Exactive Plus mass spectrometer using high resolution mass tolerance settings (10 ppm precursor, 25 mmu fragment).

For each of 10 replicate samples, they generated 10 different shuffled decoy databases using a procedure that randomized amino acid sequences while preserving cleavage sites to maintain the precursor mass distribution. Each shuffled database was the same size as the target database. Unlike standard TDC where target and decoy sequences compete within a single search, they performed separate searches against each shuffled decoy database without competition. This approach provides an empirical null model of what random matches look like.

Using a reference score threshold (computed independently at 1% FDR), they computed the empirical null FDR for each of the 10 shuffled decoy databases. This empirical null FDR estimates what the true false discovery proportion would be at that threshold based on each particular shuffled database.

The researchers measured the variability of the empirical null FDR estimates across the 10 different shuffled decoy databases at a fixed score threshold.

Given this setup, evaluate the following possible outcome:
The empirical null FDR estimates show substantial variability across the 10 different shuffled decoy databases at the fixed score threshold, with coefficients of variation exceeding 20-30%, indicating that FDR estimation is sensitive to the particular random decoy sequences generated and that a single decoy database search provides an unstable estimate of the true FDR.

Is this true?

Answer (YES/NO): NO